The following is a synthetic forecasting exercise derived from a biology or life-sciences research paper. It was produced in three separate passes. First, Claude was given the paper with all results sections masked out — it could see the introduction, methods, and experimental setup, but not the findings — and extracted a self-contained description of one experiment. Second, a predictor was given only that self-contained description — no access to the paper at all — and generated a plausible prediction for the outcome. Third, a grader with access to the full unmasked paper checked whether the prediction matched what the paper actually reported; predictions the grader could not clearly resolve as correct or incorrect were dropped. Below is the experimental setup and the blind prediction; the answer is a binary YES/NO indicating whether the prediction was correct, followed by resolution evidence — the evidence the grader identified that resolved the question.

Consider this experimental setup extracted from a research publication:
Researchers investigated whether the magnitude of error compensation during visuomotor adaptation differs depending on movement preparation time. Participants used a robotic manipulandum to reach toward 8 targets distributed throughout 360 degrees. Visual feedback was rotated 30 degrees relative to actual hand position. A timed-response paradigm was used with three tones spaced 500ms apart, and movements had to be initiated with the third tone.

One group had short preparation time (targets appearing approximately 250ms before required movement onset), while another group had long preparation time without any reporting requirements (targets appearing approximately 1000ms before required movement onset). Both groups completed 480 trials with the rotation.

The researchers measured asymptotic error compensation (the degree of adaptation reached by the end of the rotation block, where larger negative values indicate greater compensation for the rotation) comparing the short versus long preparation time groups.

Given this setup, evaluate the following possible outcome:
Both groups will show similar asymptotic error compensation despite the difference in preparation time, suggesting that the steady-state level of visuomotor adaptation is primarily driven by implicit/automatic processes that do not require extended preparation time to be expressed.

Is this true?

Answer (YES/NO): NO